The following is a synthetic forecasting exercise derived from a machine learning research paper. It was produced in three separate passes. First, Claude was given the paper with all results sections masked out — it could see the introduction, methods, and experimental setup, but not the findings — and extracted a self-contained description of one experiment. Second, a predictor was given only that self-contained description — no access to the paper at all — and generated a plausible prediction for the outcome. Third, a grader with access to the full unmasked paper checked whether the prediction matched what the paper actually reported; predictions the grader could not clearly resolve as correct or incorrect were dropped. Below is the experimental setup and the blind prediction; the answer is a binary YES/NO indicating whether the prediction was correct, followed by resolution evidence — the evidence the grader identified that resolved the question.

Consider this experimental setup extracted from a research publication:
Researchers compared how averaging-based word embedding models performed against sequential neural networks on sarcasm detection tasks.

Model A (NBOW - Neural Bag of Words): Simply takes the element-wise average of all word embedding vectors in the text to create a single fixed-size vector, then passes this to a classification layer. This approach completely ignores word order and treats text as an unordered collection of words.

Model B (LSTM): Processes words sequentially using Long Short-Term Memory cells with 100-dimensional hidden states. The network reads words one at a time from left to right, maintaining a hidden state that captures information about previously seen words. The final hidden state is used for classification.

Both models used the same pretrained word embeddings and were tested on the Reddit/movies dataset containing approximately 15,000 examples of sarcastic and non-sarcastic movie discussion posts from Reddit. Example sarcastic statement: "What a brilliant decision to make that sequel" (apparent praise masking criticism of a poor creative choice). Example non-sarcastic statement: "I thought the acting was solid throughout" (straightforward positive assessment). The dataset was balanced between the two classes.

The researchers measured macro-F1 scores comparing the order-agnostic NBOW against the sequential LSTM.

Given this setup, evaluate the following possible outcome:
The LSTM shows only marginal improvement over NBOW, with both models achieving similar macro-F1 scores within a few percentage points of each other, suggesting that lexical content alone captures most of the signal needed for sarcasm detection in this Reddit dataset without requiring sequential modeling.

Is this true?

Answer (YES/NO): NO